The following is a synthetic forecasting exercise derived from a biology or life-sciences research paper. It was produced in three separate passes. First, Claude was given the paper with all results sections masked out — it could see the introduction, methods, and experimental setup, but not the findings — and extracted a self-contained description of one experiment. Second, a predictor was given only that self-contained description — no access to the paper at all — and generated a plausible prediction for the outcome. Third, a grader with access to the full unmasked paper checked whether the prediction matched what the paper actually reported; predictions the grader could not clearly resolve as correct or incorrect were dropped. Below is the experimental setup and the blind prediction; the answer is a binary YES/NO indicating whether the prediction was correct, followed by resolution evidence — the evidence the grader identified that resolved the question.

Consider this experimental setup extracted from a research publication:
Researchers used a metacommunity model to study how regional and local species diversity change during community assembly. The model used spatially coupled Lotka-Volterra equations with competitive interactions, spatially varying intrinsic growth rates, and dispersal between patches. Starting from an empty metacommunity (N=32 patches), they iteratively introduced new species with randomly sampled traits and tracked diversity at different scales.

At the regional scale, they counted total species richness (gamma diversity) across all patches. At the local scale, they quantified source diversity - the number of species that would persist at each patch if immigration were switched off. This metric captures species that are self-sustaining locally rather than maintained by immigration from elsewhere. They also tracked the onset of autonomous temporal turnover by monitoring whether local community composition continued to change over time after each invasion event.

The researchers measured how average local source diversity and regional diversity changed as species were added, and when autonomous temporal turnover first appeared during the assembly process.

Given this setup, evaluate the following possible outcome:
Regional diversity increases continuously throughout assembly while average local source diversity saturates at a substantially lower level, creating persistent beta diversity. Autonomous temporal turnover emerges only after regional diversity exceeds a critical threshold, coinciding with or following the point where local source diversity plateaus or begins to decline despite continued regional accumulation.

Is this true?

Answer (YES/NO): YES